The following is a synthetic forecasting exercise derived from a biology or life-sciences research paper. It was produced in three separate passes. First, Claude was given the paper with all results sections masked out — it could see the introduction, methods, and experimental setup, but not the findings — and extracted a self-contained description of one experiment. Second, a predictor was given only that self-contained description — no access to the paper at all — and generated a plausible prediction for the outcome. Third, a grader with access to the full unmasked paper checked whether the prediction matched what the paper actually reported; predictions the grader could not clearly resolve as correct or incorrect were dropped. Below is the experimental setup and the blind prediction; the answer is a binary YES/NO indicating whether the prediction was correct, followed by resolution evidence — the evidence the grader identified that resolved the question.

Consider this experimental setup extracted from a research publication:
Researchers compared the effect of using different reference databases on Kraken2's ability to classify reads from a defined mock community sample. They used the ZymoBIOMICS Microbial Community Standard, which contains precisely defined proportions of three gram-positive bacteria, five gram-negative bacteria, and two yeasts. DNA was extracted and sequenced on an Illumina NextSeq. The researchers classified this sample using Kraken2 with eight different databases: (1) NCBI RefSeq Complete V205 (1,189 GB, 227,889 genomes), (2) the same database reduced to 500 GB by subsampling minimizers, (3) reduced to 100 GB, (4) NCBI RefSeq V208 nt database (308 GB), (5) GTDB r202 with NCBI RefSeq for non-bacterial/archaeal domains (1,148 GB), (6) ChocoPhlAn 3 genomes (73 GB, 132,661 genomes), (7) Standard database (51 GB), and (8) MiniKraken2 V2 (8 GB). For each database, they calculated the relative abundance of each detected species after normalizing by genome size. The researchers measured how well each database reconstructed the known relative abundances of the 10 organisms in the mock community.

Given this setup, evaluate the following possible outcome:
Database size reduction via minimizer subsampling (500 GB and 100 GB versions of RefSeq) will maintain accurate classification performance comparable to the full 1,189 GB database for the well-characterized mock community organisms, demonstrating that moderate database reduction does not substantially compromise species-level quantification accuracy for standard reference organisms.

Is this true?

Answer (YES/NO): NO